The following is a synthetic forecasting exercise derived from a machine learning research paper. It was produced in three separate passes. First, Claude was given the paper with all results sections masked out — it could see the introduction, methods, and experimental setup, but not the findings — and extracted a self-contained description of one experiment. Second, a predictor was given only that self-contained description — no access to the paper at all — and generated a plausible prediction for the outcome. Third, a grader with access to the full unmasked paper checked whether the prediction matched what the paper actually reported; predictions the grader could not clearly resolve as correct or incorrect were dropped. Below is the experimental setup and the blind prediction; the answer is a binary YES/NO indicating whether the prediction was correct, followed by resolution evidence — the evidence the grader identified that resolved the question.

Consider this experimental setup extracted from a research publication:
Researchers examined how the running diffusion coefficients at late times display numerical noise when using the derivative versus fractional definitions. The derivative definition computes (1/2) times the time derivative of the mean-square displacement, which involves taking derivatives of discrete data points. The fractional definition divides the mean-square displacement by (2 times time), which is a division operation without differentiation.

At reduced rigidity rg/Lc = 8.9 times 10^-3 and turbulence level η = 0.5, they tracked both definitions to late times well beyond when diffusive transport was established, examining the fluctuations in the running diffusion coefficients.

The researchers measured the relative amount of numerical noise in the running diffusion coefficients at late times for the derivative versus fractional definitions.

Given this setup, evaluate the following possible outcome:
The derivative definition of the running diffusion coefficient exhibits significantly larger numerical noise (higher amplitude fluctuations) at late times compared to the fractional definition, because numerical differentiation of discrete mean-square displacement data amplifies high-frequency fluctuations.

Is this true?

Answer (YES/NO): YES